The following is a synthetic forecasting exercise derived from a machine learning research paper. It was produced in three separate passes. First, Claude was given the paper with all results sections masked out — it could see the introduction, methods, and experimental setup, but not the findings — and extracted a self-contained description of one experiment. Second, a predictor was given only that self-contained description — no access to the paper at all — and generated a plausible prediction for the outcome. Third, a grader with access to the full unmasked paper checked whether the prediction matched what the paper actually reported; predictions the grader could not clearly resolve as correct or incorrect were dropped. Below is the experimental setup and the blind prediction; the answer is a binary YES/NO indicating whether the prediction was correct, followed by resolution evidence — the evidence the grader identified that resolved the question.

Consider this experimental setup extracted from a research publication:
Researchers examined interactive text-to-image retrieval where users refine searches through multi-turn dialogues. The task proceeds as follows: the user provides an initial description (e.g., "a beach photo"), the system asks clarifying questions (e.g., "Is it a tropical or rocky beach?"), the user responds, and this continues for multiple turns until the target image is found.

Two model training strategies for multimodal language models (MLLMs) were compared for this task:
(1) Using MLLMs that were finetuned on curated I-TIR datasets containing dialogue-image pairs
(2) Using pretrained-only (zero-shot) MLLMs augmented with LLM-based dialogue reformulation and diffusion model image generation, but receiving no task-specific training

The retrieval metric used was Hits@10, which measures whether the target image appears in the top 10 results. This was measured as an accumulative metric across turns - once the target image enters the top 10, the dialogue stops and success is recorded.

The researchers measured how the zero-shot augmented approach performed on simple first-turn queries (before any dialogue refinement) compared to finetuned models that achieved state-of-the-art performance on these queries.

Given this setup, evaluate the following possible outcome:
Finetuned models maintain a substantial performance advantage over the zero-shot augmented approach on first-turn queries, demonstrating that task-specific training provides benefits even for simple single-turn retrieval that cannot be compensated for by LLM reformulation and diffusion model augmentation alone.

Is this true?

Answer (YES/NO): NO